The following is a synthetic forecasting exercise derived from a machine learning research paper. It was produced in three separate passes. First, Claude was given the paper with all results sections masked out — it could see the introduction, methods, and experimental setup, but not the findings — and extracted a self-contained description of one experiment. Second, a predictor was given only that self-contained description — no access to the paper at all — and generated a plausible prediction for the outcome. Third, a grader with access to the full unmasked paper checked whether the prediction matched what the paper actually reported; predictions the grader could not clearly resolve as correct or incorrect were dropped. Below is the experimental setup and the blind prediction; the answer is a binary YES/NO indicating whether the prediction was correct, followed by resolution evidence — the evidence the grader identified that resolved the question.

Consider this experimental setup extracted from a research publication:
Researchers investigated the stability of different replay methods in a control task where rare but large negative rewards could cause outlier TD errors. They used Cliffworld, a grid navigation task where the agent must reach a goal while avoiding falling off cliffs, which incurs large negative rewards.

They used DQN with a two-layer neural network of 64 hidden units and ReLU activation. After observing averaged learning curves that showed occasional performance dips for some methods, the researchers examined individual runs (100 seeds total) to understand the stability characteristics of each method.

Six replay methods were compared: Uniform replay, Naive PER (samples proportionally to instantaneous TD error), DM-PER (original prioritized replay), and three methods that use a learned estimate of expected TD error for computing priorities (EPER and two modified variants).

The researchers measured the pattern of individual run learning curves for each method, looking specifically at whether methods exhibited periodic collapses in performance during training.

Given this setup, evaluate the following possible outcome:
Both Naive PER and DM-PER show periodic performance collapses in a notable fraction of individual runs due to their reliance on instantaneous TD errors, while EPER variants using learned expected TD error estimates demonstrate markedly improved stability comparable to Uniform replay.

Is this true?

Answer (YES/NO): NO